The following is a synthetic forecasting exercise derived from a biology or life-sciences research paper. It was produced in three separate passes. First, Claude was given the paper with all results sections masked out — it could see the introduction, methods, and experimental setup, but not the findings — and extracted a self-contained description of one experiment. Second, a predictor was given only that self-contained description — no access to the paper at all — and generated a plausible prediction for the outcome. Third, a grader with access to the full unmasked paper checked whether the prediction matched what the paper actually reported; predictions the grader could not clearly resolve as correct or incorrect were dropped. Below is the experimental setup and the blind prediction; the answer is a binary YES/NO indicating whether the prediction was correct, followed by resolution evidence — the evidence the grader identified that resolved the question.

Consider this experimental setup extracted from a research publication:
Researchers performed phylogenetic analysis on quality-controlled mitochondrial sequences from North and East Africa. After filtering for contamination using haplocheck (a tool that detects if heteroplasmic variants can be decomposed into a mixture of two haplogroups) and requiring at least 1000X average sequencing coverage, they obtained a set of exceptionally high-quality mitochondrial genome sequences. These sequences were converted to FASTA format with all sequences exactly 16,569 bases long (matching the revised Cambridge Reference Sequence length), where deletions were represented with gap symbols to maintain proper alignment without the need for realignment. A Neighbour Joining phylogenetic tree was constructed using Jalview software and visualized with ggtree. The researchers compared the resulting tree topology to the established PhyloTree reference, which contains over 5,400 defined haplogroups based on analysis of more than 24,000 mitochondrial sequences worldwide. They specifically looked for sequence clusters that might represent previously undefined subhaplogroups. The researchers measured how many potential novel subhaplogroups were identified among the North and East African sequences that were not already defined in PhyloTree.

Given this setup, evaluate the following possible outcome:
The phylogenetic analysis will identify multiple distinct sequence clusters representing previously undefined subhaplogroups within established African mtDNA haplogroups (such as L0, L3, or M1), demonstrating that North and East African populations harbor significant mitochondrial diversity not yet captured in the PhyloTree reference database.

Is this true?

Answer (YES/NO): YES